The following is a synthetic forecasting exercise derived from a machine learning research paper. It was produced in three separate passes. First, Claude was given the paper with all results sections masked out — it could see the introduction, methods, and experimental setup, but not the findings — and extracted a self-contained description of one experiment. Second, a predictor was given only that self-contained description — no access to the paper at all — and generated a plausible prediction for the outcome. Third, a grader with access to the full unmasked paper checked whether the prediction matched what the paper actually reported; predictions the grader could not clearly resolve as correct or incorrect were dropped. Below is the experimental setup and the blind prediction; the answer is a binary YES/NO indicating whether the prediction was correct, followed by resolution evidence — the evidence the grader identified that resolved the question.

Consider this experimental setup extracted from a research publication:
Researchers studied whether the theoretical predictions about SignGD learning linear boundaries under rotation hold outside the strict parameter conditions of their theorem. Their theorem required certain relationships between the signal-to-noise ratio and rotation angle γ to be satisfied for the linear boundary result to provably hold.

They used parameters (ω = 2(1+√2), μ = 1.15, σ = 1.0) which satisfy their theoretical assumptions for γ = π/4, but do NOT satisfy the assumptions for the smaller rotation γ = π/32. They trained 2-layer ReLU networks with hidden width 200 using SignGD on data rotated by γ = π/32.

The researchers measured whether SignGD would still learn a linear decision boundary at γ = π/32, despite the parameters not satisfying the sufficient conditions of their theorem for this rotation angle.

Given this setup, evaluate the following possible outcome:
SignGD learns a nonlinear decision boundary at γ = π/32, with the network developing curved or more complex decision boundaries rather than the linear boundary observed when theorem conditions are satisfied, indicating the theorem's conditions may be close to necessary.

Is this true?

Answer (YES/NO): NO